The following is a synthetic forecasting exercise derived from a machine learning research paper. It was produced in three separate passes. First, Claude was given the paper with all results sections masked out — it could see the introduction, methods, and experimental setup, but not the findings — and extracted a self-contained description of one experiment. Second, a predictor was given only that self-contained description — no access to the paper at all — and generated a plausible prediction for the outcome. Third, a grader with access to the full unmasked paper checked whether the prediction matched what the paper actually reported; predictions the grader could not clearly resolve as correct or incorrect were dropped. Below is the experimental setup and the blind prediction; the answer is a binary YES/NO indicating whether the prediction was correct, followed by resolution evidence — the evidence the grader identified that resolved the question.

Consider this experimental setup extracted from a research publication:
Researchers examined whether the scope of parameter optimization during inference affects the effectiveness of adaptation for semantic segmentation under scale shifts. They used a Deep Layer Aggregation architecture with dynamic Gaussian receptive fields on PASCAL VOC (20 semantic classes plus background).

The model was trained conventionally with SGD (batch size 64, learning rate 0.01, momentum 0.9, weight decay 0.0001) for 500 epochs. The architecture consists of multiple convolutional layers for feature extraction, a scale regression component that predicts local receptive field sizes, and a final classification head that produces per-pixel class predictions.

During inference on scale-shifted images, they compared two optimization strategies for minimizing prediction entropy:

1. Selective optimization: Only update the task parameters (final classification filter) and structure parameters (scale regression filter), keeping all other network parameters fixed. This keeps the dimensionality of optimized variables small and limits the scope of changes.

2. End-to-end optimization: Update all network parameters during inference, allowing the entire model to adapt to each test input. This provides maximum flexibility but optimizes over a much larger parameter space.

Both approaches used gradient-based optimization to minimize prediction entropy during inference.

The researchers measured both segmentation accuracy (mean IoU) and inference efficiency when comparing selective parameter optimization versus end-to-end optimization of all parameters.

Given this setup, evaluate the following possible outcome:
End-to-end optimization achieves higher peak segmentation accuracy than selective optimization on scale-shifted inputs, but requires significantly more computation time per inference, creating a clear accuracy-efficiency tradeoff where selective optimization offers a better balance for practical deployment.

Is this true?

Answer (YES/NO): NO